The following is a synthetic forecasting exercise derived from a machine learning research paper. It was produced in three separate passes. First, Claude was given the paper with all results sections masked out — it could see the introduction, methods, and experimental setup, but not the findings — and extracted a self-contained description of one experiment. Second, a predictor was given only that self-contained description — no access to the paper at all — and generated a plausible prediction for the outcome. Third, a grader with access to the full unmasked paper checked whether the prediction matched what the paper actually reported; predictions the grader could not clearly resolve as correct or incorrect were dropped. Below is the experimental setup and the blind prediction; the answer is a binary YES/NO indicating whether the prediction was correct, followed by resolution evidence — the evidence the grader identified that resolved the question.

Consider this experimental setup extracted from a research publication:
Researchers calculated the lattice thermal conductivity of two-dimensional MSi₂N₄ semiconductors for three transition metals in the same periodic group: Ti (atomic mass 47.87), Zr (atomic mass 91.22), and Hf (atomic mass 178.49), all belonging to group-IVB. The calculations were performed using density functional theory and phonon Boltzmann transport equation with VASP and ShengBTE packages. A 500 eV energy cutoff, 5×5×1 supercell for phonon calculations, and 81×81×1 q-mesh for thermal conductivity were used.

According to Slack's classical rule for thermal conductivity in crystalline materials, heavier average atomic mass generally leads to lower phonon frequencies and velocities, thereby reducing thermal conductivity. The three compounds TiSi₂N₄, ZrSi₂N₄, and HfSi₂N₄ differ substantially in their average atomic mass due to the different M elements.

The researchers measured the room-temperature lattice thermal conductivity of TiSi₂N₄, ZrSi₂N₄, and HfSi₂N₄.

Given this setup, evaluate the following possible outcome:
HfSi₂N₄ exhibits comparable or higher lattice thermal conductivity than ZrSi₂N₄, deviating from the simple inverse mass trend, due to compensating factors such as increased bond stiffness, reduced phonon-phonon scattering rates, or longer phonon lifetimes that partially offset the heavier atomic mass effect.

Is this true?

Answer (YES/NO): YES